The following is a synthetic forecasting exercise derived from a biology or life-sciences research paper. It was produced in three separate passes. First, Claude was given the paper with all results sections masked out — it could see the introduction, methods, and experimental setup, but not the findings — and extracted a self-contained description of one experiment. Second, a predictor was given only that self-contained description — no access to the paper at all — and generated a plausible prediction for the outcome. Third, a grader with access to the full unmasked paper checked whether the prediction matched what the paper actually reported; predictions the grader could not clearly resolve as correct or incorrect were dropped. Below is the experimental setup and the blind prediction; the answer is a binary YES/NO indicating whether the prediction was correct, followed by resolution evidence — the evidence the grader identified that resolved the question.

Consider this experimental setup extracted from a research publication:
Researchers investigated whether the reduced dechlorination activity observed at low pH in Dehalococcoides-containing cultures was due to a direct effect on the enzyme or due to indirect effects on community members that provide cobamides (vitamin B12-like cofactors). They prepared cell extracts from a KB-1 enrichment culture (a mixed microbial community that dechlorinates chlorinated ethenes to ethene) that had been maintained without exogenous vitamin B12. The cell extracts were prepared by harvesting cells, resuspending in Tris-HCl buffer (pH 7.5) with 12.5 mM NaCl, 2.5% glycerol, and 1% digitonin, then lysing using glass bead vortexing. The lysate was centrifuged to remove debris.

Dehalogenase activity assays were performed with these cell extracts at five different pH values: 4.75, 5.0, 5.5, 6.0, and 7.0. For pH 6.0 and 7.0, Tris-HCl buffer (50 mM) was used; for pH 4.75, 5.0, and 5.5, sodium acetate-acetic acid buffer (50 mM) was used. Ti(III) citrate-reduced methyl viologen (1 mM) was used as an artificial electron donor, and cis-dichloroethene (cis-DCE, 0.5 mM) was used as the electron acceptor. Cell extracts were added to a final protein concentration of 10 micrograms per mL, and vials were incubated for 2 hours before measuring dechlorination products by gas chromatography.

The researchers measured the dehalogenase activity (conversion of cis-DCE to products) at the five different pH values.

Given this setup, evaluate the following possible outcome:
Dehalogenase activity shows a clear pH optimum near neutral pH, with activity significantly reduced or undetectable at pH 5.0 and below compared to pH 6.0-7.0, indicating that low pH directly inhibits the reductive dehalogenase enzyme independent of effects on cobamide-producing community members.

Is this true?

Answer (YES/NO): YES